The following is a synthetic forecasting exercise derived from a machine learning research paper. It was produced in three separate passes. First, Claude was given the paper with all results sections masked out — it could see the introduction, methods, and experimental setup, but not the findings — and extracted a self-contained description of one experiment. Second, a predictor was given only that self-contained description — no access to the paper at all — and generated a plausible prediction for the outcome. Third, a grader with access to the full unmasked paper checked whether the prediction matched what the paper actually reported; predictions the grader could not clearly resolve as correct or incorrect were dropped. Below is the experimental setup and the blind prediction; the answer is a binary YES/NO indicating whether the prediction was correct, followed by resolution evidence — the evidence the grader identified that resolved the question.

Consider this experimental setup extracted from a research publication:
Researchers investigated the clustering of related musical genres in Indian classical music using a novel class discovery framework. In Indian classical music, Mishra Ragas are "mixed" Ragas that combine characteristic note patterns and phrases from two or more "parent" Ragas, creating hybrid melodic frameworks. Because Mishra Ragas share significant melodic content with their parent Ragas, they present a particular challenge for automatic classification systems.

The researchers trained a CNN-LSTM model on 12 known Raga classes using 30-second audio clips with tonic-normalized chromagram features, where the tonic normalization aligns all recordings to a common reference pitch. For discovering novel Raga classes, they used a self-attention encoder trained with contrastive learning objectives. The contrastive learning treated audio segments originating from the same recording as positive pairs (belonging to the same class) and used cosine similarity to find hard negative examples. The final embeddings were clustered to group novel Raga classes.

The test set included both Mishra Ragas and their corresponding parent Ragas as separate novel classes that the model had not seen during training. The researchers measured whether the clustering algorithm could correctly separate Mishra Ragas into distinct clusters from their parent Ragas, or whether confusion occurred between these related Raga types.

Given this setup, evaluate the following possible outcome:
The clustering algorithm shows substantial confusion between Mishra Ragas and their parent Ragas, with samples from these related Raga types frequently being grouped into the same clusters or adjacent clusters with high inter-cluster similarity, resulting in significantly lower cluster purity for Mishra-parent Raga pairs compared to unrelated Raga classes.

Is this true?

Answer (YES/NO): YES